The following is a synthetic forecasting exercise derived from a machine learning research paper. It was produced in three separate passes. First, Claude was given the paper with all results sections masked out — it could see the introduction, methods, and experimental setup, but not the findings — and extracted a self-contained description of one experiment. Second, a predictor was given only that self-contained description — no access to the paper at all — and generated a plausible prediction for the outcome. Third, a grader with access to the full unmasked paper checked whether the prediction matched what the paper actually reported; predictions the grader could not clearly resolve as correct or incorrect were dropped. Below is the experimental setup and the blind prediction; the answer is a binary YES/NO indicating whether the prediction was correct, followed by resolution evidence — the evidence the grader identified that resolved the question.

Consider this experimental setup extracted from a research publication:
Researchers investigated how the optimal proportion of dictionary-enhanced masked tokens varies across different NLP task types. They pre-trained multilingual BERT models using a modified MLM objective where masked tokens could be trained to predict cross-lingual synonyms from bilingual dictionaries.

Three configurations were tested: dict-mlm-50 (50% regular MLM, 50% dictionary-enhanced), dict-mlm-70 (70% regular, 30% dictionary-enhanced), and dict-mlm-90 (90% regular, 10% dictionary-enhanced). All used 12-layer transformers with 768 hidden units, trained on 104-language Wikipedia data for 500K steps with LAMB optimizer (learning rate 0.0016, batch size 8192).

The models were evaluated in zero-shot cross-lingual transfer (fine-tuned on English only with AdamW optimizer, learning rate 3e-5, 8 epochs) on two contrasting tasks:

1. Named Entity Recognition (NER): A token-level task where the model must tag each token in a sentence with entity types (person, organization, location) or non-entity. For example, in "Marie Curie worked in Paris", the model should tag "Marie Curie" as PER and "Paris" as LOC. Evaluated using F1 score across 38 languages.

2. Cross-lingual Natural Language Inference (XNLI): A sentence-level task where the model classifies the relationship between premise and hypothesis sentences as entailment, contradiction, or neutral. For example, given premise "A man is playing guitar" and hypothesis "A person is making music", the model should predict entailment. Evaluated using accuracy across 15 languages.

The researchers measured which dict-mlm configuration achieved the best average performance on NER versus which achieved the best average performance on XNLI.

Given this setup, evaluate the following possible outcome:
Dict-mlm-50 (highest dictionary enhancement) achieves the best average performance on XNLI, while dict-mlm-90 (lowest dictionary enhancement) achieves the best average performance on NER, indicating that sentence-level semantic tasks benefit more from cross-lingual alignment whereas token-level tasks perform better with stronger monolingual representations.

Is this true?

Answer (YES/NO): NO